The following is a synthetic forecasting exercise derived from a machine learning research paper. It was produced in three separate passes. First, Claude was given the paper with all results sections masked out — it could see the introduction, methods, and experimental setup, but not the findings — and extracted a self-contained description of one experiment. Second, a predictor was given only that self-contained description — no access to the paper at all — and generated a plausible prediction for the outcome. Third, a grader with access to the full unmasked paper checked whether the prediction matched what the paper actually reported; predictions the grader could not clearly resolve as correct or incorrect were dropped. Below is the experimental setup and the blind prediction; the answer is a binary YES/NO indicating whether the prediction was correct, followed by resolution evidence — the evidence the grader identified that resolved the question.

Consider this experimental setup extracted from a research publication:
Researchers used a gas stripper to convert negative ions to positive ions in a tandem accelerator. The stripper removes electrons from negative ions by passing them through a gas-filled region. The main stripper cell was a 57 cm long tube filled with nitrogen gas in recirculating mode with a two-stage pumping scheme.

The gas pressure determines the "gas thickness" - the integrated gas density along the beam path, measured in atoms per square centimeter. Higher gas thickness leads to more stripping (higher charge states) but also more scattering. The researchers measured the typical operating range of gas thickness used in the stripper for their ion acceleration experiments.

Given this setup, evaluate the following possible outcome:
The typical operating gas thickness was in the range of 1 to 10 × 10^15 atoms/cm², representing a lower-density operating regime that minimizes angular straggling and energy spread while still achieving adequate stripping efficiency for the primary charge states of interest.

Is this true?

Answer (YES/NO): NO